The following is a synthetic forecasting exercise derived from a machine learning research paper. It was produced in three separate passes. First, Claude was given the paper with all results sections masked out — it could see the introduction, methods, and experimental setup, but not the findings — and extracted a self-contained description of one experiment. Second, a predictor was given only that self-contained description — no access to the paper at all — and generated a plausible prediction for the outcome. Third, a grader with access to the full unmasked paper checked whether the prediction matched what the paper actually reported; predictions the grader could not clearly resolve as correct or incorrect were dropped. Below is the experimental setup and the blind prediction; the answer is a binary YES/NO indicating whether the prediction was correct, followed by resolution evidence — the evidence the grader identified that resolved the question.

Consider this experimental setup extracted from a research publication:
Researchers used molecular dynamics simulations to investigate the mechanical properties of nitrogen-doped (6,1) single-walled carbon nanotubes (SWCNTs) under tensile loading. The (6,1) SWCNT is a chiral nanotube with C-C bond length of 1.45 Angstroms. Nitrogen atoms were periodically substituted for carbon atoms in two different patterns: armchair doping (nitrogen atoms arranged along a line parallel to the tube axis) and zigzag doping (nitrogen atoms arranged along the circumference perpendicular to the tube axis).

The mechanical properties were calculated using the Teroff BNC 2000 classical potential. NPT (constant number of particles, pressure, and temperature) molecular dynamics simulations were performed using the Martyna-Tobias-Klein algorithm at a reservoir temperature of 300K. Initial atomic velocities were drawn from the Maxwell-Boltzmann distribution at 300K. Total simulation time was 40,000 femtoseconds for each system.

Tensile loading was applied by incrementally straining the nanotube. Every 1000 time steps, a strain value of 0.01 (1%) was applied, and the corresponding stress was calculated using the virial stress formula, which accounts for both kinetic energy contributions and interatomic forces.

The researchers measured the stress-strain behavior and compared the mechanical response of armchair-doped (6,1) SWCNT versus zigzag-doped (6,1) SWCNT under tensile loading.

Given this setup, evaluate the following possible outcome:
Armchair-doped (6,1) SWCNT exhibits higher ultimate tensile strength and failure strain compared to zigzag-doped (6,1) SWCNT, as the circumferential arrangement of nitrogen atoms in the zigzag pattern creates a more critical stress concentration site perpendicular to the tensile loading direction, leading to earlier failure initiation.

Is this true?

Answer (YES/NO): YES